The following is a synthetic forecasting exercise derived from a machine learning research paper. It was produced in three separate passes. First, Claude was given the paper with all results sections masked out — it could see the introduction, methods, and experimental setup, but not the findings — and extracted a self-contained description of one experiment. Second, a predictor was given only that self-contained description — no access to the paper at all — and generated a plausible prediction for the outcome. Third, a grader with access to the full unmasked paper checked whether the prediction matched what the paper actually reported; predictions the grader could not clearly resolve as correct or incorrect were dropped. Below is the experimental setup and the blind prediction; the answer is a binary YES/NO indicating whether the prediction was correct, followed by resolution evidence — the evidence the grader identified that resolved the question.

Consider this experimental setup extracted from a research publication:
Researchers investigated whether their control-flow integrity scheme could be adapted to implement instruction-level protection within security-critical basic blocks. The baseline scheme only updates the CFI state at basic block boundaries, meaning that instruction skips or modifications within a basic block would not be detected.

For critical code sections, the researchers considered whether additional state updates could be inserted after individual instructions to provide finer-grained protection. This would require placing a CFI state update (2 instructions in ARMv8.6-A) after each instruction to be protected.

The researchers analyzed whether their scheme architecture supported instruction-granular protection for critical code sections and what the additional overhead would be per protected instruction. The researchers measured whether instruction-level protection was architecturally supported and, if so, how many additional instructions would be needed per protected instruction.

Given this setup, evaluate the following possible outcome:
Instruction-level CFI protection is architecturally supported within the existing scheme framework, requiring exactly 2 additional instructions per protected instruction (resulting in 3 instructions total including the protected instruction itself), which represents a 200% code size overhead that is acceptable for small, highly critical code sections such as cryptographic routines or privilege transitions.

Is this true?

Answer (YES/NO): NO